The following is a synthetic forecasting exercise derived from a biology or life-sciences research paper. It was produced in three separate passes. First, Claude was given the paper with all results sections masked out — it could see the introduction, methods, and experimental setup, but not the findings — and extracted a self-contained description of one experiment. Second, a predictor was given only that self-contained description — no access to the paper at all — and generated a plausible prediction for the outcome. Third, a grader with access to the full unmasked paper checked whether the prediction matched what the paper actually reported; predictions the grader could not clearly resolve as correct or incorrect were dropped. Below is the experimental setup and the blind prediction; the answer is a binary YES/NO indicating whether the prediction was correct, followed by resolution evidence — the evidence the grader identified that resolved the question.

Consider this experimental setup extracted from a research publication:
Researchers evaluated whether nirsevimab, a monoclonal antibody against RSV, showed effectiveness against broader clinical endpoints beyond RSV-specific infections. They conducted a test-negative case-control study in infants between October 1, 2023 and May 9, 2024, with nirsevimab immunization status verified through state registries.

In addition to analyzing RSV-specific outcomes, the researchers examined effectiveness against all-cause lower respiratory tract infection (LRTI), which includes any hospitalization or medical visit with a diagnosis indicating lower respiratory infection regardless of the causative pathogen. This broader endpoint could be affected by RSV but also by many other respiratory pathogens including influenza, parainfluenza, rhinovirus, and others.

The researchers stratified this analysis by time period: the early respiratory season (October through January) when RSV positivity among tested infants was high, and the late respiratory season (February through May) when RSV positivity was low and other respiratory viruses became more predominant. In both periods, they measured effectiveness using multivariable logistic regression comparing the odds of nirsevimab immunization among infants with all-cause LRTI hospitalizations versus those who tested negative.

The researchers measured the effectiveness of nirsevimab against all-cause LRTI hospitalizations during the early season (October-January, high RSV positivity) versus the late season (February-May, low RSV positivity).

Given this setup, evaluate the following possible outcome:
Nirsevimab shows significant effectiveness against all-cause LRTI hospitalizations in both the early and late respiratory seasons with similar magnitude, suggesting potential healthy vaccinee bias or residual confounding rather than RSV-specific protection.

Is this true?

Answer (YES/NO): NO